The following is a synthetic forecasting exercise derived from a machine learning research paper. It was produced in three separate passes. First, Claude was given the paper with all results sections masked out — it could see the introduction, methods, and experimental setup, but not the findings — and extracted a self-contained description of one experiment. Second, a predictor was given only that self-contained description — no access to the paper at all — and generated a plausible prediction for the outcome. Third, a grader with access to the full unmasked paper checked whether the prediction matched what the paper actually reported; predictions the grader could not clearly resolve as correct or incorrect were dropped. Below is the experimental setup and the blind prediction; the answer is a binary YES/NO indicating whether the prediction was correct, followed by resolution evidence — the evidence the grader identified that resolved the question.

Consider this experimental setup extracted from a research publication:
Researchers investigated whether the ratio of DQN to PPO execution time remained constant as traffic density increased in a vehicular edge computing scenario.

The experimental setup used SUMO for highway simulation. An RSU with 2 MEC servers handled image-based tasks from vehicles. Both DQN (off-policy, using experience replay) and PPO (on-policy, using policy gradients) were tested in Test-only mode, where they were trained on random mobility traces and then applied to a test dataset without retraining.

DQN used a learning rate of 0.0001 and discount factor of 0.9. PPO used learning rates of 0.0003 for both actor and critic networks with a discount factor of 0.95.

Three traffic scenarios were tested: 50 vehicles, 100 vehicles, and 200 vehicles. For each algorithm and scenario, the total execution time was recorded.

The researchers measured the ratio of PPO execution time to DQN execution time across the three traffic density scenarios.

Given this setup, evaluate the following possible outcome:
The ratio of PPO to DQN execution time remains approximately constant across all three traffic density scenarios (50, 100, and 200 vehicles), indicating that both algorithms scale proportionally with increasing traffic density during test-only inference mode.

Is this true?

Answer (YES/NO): NO